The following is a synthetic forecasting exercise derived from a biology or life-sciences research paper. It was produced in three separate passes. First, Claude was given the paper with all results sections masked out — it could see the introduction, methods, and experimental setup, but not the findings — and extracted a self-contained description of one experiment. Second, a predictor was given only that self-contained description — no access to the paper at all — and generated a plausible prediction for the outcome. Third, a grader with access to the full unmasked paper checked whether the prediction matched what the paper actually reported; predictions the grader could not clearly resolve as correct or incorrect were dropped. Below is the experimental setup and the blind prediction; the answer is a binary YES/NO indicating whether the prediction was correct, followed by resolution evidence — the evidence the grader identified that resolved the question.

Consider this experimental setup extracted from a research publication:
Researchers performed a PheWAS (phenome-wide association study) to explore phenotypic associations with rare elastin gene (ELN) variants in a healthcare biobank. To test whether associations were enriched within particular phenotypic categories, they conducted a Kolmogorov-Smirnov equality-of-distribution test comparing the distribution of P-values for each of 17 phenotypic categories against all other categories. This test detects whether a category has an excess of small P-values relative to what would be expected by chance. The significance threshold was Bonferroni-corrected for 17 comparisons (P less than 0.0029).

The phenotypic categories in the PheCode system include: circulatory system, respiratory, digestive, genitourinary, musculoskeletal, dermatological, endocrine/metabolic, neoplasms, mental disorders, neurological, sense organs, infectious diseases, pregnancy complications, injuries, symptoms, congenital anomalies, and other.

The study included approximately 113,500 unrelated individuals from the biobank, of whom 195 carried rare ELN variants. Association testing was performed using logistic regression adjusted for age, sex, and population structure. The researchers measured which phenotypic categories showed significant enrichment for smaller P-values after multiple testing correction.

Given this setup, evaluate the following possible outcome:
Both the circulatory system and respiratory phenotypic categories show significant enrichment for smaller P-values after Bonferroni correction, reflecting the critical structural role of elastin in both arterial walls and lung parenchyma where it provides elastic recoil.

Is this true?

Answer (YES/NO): NO